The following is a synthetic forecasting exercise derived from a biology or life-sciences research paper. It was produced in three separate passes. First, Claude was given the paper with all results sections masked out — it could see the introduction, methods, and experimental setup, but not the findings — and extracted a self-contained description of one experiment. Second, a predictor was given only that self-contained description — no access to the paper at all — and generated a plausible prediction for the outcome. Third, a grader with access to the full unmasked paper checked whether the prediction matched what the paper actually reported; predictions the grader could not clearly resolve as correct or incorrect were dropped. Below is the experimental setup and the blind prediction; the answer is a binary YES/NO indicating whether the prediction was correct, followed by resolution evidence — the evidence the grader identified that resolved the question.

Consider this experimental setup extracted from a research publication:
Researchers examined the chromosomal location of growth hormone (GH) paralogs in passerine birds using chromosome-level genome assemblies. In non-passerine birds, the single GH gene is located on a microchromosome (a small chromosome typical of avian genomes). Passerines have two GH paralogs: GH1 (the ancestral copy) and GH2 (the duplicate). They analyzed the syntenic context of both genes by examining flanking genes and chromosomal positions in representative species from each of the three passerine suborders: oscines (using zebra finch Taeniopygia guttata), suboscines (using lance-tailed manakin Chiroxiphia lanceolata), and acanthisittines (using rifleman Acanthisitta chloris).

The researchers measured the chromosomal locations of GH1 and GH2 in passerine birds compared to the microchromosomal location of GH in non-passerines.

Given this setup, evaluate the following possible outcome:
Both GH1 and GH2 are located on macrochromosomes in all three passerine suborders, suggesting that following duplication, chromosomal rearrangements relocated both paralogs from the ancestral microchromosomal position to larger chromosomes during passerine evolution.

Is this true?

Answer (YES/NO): NO